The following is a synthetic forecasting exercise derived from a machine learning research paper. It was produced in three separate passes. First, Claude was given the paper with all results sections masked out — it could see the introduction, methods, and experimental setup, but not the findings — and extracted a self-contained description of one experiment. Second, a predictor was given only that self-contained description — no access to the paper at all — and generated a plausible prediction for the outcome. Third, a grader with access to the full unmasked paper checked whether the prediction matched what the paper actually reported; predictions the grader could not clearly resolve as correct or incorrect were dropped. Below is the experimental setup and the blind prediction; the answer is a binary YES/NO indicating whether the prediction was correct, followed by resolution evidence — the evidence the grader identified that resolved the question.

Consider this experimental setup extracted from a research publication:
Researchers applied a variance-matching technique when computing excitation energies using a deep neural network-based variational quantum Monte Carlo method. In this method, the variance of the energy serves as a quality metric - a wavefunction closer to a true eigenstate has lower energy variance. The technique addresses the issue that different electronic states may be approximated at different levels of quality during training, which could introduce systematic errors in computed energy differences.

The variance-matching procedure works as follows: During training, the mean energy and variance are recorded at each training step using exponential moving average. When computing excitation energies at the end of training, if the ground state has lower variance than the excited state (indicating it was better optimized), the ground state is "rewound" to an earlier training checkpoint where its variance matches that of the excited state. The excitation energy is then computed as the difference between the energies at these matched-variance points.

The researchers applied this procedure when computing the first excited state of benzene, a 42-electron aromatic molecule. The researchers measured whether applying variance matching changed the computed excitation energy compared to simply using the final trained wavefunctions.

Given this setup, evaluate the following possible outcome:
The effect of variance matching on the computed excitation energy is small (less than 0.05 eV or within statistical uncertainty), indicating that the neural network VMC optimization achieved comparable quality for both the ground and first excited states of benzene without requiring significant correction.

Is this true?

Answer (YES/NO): NO